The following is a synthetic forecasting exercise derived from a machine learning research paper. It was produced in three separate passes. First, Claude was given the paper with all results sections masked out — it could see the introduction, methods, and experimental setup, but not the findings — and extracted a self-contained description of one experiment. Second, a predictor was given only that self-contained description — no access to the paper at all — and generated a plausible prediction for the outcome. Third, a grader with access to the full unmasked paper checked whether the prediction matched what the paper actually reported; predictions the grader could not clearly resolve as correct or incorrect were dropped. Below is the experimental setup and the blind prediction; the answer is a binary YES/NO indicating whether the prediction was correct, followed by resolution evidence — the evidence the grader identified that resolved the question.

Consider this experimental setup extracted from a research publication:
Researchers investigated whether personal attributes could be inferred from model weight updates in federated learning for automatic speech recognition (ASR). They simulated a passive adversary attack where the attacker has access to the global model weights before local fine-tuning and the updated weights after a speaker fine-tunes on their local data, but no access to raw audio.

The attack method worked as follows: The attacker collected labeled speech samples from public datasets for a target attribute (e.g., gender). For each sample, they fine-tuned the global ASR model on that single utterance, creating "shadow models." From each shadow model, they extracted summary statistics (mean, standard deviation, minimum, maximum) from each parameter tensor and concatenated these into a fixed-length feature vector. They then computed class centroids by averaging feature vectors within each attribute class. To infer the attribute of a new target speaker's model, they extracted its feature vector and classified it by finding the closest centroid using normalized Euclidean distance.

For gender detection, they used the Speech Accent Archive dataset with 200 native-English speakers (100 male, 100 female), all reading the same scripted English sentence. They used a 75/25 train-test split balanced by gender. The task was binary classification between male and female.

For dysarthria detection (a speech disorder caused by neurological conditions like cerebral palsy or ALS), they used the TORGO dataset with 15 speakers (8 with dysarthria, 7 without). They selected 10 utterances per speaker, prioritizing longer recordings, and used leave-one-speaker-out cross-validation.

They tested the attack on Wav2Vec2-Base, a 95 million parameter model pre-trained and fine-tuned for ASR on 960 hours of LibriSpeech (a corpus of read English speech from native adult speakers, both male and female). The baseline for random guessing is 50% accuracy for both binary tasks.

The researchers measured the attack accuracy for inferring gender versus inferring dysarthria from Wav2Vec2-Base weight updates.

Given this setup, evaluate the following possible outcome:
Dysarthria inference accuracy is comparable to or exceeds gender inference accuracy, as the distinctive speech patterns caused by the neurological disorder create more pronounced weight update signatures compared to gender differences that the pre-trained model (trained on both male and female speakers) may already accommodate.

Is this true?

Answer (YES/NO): YES